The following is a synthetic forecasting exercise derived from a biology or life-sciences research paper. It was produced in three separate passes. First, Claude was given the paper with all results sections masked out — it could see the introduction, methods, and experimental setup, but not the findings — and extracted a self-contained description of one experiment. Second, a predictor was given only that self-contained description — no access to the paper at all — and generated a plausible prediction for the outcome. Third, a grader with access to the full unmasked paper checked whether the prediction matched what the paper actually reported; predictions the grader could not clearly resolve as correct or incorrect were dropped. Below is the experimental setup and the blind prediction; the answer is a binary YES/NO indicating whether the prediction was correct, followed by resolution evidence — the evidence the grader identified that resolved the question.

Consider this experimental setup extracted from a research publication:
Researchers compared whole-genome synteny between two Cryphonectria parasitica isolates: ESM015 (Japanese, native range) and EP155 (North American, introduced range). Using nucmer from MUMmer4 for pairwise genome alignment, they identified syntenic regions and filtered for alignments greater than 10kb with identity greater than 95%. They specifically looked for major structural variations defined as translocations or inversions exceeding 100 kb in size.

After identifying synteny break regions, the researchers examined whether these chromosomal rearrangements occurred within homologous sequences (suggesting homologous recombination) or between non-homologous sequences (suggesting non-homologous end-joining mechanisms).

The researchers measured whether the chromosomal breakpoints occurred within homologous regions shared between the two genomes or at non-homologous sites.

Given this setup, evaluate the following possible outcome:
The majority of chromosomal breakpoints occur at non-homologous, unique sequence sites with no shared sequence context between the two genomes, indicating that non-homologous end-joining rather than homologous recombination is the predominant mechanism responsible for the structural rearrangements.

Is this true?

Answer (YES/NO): YES